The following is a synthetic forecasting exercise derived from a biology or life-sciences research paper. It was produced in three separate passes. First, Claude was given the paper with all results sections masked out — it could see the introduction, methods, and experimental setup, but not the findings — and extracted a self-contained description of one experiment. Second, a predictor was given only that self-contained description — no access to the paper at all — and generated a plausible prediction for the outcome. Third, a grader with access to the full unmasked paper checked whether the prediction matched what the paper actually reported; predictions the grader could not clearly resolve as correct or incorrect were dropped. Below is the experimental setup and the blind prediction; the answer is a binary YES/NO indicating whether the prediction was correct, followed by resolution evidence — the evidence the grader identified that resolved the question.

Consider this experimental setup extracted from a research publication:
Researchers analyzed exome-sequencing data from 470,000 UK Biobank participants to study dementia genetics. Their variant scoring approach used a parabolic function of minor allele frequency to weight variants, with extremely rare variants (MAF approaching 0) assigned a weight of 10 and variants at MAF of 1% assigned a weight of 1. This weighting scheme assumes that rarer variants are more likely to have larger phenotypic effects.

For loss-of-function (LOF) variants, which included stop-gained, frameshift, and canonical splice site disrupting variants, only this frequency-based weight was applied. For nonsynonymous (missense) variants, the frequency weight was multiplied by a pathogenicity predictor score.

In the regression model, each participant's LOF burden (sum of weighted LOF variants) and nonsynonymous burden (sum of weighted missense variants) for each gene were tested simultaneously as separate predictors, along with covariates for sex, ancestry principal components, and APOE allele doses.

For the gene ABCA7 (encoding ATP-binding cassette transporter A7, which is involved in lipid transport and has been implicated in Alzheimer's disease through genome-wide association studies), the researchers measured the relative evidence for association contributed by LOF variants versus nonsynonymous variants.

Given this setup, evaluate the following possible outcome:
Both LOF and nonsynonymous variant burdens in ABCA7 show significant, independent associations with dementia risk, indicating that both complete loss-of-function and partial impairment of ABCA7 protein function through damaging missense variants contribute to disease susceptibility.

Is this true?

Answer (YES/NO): YES